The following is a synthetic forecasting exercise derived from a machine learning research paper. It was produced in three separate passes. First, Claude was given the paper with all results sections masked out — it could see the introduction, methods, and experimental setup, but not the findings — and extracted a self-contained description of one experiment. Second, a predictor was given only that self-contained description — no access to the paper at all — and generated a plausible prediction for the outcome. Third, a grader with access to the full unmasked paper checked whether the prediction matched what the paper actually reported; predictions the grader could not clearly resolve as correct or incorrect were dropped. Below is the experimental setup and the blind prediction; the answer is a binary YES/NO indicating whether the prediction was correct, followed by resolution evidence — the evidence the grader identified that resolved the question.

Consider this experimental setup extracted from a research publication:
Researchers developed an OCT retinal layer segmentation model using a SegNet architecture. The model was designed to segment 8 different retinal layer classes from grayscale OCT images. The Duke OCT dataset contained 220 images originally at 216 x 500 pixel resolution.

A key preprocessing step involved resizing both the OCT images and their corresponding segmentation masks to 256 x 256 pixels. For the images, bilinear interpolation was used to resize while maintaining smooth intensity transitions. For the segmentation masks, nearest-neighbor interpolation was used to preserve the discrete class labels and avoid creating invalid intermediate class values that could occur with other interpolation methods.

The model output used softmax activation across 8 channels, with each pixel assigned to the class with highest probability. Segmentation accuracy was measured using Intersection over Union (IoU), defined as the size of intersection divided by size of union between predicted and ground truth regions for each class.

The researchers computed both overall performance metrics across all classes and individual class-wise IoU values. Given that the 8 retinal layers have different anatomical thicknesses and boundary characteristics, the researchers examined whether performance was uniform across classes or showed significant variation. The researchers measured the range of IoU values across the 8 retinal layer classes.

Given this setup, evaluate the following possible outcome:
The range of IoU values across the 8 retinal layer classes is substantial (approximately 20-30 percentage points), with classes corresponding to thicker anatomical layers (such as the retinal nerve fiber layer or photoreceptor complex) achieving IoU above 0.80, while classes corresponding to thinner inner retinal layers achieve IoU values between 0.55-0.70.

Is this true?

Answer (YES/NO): NO